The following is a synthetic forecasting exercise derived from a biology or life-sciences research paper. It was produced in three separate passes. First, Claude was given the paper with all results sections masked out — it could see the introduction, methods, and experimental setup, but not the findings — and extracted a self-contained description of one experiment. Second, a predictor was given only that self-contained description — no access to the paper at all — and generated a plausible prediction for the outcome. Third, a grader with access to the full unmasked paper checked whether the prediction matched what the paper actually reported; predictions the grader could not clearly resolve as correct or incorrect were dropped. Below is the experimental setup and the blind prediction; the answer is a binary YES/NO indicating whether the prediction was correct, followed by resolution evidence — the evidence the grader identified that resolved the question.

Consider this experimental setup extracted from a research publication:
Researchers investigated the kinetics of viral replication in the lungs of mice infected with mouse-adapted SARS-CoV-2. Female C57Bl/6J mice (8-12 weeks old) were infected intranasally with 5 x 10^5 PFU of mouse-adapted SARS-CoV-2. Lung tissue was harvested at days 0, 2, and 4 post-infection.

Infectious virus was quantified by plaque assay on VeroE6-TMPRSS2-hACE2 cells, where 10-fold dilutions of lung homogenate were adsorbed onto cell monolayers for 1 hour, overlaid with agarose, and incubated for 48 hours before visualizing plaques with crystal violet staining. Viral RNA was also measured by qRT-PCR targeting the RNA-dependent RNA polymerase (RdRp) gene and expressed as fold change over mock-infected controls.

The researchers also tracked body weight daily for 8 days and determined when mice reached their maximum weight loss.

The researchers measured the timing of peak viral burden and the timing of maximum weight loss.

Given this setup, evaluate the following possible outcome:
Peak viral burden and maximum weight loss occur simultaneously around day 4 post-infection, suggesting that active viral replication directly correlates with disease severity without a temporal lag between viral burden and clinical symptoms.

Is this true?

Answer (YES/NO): NO